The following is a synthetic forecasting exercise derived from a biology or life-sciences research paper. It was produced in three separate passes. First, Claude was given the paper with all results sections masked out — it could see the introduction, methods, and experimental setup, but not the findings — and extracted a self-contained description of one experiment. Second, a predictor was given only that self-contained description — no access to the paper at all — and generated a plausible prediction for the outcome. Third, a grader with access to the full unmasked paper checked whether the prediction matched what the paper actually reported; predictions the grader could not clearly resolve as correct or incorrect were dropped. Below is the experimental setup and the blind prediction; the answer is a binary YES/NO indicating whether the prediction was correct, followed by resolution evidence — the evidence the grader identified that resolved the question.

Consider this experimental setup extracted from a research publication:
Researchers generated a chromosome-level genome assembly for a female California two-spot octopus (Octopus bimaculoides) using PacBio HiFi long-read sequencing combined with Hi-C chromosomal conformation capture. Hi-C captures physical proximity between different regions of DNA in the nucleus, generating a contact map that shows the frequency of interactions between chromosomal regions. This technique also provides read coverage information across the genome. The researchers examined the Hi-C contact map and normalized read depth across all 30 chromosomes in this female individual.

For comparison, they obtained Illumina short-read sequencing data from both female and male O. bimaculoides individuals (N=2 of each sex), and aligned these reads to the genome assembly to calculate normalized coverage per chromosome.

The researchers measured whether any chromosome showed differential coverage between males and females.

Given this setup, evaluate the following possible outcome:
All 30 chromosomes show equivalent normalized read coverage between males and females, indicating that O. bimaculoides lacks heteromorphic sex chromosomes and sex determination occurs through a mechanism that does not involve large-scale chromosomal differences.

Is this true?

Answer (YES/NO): NO